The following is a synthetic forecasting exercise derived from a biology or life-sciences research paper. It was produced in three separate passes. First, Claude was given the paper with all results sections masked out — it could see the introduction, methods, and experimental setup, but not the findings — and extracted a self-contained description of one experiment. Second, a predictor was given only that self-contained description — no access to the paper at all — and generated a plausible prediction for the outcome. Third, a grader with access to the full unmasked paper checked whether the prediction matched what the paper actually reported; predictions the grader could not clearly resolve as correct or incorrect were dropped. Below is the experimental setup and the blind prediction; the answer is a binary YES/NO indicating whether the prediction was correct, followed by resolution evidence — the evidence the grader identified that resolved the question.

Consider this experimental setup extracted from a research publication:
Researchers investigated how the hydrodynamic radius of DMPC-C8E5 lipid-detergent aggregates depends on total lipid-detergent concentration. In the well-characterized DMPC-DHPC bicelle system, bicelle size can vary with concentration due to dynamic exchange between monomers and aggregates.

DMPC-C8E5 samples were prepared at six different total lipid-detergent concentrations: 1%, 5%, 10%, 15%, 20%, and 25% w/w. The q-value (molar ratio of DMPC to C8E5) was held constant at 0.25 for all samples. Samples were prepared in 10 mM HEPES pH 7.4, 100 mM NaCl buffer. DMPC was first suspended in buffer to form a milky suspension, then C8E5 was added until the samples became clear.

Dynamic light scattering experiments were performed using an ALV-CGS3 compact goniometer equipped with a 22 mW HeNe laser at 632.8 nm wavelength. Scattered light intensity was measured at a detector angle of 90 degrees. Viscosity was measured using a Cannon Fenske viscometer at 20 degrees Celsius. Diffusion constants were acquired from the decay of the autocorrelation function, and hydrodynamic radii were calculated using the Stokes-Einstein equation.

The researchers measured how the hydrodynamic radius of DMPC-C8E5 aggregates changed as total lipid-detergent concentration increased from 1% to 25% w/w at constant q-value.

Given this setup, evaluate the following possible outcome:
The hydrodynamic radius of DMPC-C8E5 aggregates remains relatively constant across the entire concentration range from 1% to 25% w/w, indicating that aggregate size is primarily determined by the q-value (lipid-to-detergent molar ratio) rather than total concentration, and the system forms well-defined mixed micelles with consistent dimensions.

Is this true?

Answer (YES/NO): NO